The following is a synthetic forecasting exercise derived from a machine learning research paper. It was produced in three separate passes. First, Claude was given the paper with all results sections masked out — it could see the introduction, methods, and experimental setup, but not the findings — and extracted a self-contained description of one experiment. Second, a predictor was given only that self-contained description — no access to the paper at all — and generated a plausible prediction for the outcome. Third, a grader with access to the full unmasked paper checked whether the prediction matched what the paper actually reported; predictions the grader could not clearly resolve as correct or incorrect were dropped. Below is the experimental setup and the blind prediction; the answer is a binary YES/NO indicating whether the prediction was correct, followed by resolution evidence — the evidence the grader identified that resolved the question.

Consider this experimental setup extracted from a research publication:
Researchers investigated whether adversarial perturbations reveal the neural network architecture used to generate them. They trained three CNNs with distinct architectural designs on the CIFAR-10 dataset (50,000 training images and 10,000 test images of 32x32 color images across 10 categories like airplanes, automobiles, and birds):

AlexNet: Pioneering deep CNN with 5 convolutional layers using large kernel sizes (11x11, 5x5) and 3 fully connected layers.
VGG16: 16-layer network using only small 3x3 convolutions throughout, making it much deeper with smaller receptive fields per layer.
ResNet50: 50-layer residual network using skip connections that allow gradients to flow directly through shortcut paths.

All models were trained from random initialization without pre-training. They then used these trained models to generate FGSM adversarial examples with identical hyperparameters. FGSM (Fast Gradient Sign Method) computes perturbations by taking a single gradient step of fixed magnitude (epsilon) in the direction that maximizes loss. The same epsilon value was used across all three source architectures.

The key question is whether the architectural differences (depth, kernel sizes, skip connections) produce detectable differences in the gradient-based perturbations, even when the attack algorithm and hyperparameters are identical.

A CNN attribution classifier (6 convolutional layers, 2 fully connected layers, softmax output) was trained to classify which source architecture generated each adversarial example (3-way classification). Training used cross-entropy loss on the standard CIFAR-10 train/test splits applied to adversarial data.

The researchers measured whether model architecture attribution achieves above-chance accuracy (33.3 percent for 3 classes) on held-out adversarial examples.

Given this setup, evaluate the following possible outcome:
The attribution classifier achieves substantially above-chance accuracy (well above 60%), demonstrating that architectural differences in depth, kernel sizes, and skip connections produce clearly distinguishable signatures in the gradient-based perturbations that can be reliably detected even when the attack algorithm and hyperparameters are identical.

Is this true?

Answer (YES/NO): YES